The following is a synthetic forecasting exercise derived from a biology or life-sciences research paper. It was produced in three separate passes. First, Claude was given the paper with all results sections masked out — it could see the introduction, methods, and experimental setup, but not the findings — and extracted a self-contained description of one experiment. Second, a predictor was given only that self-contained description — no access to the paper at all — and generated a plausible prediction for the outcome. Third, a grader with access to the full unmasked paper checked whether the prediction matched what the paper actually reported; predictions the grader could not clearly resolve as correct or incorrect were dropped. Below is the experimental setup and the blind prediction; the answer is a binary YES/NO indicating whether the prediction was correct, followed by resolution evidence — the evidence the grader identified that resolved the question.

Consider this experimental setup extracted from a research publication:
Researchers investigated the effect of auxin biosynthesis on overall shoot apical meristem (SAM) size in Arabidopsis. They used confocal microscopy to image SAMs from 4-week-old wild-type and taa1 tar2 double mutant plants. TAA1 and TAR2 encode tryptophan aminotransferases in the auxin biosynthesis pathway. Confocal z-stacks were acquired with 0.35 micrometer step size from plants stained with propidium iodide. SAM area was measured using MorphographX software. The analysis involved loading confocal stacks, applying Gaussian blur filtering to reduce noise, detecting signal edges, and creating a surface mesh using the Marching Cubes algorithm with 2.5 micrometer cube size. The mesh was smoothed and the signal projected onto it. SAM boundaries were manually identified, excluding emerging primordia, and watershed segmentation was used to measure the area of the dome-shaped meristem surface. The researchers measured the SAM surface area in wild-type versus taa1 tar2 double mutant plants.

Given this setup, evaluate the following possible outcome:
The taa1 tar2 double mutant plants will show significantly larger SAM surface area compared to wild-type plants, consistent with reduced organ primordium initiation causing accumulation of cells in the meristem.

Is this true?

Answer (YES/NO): NO